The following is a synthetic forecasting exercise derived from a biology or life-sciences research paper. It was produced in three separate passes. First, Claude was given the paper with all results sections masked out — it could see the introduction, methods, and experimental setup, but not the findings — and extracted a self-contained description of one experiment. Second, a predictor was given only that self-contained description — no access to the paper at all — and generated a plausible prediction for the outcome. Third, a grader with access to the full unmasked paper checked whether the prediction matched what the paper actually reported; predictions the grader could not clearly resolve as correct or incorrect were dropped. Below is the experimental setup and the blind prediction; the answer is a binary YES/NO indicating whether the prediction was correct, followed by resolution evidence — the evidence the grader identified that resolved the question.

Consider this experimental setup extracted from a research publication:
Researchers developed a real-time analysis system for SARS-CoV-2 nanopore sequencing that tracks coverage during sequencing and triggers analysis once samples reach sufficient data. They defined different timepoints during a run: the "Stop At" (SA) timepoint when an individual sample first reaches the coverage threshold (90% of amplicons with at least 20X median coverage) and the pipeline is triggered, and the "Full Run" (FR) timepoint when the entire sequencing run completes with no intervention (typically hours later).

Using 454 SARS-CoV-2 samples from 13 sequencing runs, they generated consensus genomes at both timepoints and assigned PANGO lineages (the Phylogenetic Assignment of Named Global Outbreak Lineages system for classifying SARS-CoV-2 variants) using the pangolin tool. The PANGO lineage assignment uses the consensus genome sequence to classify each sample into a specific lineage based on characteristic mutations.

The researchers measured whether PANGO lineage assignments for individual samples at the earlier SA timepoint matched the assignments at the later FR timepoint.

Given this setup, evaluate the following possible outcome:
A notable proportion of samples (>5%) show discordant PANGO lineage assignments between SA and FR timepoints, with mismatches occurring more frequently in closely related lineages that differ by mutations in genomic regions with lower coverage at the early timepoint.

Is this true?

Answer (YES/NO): NO